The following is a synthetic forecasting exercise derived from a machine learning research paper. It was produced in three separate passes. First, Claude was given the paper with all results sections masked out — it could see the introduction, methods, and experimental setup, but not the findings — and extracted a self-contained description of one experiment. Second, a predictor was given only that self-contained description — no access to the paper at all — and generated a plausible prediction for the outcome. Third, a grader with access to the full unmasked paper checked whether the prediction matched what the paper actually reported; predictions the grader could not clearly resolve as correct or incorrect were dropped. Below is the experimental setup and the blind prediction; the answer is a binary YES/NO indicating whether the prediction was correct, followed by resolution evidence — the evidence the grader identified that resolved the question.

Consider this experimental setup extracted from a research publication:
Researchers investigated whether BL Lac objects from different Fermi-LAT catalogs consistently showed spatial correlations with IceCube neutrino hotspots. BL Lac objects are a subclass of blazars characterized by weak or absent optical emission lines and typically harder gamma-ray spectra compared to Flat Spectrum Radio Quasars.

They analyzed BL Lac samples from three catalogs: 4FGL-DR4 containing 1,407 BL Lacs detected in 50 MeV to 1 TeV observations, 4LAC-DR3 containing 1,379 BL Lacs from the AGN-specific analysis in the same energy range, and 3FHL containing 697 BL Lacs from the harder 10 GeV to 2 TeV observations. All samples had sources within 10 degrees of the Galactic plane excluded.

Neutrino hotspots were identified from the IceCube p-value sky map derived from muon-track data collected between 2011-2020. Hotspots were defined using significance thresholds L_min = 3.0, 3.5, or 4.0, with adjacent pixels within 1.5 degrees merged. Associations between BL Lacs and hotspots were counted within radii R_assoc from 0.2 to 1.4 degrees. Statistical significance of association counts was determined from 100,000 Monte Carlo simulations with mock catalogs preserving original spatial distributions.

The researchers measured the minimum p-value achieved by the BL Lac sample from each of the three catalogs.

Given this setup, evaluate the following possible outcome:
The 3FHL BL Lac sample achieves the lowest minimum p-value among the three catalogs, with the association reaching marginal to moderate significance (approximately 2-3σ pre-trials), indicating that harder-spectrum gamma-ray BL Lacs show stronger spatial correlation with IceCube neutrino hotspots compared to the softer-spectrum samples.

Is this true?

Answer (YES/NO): NO